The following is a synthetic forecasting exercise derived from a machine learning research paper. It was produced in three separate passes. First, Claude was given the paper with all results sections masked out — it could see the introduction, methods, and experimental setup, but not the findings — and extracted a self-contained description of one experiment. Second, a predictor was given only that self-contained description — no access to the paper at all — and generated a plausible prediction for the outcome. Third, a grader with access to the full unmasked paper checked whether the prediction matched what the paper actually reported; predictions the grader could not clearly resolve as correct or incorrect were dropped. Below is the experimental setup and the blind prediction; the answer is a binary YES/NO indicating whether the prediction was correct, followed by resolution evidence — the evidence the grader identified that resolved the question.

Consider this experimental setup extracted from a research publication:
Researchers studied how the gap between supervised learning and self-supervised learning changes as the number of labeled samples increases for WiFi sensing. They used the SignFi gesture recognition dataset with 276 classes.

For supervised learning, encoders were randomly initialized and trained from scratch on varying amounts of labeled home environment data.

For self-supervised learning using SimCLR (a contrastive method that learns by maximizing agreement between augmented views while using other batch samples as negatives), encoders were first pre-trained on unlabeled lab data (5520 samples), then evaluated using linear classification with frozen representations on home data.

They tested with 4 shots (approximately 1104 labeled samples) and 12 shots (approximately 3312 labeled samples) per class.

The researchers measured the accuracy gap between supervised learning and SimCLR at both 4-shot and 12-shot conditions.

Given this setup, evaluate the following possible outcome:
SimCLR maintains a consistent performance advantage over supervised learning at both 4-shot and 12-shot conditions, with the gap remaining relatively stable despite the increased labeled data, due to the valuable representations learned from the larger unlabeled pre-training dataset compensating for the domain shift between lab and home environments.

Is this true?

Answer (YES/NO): NO